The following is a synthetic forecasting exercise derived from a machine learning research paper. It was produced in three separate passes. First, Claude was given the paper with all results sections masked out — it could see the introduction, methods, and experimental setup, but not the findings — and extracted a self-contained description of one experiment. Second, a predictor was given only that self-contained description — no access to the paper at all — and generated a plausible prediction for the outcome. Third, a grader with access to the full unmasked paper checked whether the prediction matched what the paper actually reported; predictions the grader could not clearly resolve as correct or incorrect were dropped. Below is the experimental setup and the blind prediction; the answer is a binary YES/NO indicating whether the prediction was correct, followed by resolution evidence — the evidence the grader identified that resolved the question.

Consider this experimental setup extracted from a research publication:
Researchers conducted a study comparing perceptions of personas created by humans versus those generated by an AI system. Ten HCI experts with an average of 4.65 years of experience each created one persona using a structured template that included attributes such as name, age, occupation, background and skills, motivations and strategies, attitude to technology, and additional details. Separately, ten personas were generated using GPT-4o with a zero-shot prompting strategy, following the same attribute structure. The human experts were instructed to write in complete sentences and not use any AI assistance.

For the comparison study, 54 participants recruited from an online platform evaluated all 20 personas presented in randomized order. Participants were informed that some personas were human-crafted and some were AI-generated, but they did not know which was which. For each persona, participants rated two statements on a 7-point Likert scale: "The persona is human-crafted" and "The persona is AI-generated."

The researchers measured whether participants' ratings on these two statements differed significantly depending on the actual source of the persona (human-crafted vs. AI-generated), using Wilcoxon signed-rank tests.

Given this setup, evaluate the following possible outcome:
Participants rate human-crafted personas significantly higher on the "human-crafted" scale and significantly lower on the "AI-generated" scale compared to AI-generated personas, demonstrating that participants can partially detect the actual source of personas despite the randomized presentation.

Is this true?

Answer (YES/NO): YES